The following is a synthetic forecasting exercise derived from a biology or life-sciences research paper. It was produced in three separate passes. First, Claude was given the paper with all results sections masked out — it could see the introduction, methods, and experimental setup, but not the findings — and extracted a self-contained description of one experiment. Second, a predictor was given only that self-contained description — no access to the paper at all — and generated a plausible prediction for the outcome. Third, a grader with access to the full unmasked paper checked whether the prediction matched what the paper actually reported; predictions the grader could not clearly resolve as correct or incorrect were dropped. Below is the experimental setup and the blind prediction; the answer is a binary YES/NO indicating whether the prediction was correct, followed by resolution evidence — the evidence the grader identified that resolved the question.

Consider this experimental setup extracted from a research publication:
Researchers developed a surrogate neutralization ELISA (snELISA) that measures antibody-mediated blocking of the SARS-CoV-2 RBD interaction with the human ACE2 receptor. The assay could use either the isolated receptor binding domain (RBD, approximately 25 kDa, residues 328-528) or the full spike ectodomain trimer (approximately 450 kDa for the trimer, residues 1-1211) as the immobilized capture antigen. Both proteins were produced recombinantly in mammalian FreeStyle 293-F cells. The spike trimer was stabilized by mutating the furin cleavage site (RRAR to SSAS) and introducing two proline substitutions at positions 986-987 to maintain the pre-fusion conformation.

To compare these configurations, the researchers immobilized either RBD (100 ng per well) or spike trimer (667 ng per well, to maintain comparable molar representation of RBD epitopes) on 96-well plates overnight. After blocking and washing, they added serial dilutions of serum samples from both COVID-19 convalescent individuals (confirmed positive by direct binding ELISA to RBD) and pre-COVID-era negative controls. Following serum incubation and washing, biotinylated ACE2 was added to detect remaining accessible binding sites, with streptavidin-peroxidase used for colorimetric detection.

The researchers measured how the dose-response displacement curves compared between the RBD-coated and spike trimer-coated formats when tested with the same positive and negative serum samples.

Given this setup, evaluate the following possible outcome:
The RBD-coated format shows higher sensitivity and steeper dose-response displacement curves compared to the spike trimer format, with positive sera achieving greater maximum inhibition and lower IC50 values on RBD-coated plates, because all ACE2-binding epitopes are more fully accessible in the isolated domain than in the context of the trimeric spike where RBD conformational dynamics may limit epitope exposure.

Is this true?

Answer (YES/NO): NO